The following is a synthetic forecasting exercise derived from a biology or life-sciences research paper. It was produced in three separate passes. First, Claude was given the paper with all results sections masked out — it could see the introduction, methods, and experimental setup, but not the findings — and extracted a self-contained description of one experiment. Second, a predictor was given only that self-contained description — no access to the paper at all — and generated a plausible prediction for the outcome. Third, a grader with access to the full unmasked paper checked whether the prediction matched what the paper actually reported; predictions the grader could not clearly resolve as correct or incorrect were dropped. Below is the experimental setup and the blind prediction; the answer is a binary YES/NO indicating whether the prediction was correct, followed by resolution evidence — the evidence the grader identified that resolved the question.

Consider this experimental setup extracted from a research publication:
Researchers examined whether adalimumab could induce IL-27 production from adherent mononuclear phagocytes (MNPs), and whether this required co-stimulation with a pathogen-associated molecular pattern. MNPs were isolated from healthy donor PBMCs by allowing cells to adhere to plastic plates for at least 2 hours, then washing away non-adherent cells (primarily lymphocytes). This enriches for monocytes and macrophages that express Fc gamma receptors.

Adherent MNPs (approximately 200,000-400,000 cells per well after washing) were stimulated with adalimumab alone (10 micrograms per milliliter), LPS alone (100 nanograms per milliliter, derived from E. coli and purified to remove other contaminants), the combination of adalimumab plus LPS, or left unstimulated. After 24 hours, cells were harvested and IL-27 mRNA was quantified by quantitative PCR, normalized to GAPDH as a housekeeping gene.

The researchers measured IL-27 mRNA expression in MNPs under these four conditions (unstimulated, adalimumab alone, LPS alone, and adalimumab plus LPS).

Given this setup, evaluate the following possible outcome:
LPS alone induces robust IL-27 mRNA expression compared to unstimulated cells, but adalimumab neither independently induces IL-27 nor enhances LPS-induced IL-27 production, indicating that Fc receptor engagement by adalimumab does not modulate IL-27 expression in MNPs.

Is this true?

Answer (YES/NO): NO